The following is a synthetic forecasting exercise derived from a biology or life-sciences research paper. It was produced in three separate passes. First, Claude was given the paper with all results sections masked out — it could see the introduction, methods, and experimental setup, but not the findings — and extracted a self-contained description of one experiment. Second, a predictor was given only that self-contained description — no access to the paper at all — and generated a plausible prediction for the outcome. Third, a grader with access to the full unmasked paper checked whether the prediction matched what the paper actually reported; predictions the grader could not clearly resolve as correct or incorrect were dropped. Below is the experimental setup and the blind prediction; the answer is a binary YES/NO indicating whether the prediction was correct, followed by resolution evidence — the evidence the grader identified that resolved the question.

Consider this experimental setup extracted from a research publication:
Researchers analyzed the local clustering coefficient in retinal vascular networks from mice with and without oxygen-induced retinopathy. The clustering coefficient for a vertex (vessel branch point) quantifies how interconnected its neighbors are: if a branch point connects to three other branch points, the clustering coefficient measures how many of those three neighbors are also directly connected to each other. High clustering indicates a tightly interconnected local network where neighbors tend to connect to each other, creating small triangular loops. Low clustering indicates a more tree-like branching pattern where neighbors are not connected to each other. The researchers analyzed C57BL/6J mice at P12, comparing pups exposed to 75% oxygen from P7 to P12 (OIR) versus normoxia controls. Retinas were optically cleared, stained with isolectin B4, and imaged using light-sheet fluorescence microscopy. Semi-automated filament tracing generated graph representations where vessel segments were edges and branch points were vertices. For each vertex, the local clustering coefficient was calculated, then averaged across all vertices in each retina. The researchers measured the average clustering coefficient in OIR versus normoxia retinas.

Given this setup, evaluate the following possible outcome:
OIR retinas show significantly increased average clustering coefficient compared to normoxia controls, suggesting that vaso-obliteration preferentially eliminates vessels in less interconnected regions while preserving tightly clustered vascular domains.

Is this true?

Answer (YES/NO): NO